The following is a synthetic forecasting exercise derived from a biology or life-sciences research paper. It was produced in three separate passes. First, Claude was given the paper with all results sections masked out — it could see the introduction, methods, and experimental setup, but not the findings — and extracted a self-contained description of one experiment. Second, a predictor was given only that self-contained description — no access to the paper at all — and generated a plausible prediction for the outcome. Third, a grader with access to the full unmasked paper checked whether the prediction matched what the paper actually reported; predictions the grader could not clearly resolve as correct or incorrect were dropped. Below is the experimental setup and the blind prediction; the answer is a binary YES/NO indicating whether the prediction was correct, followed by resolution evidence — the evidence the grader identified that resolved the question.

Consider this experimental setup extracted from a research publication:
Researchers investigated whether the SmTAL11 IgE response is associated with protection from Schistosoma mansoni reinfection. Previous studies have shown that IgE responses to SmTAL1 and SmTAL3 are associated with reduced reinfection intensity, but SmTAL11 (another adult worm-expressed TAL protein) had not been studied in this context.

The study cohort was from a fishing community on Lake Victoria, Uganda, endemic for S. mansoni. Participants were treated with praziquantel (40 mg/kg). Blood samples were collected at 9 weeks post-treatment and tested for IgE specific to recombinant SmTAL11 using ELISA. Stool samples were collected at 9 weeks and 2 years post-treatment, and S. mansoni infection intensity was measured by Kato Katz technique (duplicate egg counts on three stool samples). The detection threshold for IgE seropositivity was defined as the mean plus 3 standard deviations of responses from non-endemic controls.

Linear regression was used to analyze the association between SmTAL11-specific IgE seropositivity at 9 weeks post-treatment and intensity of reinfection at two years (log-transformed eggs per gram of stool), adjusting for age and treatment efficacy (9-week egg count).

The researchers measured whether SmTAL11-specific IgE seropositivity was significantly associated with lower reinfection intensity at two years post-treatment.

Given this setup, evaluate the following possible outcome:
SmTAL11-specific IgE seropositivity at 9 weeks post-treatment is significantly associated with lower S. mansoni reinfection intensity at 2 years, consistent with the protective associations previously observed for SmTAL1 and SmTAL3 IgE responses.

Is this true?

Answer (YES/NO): YES